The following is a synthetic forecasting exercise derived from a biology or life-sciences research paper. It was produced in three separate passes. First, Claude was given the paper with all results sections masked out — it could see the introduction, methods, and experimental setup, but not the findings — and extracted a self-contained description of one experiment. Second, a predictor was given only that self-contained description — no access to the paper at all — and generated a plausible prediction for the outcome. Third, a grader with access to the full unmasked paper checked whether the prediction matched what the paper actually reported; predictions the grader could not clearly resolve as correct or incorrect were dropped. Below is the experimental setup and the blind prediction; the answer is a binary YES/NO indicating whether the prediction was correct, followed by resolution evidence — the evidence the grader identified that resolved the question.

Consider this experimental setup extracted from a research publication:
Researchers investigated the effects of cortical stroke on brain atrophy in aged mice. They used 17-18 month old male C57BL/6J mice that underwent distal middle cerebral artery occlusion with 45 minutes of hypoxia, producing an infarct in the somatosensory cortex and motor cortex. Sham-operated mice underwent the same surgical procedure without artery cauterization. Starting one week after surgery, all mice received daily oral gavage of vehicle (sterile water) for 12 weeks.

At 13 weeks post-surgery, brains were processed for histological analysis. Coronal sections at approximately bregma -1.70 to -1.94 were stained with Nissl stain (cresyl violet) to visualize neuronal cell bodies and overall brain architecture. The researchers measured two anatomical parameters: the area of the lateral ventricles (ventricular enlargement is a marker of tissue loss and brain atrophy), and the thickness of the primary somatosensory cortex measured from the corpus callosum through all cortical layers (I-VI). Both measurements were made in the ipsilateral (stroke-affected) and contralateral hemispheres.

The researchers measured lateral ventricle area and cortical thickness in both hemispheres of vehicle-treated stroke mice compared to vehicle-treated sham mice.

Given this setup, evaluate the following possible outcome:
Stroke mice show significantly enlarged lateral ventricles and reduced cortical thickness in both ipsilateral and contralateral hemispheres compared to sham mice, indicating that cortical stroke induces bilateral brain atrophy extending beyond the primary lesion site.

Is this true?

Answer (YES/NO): NO